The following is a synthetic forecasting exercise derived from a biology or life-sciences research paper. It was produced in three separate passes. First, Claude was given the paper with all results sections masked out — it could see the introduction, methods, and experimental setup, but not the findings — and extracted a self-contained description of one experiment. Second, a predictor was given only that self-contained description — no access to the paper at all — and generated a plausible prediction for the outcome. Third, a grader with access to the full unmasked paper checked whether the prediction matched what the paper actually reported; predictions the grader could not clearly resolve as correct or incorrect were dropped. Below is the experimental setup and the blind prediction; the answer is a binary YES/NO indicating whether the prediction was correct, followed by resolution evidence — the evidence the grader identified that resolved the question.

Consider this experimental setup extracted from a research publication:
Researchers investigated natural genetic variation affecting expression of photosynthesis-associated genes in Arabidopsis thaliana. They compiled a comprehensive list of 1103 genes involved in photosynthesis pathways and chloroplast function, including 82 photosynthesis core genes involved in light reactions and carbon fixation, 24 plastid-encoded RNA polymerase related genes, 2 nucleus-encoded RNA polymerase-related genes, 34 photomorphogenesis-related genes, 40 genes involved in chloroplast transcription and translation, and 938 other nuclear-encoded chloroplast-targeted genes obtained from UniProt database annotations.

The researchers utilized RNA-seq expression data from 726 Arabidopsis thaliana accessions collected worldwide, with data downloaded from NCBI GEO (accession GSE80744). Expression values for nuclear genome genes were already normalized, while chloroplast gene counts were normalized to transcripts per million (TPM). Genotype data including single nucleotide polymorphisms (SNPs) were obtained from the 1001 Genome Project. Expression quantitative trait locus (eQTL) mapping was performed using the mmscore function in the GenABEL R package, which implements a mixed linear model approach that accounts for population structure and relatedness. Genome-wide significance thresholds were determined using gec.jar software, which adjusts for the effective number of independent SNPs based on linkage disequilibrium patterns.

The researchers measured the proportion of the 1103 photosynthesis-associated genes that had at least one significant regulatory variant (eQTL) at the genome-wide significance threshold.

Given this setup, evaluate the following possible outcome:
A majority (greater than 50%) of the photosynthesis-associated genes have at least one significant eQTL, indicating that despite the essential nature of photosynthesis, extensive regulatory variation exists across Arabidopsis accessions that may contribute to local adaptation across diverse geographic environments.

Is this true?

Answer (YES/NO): NO